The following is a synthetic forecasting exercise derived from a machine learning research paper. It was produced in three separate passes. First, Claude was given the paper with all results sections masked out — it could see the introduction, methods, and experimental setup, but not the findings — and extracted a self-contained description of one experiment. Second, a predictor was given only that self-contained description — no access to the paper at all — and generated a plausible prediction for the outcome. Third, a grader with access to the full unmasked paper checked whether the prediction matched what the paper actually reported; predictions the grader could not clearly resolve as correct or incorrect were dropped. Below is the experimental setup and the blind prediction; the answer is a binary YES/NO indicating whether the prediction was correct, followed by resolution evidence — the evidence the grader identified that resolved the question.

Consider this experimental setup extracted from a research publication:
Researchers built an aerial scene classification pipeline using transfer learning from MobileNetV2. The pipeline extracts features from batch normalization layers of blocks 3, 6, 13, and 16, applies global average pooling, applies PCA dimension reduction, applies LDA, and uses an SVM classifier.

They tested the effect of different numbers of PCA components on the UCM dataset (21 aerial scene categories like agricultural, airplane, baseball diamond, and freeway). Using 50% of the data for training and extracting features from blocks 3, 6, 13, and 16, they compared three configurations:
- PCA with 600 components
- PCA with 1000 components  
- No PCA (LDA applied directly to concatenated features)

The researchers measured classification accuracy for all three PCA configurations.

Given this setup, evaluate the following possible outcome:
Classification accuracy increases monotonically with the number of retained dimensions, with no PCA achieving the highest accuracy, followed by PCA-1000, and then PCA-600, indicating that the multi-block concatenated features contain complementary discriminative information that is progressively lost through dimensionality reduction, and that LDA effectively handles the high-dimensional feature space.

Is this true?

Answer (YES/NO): NO